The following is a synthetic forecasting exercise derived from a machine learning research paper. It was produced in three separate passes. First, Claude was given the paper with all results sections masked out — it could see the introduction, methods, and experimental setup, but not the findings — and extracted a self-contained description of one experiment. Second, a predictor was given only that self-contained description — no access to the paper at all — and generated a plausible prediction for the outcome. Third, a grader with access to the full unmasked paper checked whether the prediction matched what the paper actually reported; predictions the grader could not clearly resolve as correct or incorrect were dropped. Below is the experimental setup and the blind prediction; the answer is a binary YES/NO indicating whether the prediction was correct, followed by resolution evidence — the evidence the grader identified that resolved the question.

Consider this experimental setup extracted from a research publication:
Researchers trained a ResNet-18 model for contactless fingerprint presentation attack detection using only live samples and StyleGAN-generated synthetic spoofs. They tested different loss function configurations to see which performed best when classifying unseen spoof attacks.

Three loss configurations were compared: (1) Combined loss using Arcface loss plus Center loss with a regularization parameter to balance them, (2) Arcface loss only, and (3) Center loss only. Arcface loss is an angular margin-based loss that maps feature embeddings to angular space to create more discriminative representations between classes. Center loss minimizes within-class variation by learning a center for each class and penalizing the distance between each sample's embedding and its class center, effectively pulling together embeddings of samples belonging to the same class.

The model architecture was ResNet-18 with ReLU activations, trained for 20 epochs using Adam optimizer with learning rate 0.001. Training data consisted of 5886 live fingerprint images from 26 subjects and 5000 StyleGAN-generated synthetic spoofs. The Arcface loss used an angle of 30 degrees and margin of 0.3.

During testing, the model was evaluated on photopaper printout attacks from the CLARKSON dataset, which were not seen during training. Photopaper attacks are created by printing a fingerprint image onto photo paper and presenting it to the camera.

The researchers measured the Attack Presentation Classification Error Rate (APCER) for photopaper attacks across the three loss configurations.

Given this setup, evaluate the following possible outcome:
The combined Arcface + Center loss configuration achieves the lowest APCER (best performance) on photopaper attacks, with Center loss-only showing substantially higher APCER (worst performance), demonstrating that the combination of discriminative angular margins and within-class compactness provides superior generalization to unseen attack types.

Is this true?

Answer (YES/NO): NO